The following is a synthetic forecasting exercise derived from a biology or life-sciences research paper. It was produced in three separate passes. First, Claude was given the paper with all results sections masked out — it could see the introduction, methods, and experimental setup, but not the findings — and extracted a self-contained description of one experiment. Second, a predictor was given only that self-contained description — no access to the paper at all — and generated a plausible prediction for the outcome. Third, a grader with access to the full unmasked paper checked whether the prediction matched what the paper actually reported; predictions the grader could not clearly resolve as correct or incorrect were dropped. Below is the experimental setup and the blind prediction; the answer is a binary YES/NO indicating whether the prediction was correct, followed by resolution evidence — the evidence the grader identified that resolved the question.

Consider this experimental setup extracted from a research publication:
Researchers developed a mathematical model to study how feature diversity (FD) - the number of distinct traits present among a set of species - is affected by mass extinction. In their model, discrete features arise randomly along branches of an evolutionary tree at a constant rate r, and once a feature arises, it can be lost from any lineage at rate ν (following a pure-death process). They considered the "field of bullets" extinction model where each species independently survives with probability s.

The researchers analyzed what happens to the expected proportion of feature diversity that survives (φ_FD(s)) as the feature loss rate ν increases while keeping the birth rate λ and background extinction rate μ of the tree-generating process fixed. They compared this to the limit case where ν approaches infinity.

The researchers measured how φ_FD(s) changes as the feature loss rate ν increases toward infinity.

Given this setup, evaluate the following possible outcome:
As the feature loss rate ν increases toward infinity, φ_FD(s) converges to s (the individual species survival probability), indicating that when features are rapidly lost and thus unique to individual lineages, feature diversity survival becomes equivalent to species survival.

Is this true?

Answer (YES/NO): YES